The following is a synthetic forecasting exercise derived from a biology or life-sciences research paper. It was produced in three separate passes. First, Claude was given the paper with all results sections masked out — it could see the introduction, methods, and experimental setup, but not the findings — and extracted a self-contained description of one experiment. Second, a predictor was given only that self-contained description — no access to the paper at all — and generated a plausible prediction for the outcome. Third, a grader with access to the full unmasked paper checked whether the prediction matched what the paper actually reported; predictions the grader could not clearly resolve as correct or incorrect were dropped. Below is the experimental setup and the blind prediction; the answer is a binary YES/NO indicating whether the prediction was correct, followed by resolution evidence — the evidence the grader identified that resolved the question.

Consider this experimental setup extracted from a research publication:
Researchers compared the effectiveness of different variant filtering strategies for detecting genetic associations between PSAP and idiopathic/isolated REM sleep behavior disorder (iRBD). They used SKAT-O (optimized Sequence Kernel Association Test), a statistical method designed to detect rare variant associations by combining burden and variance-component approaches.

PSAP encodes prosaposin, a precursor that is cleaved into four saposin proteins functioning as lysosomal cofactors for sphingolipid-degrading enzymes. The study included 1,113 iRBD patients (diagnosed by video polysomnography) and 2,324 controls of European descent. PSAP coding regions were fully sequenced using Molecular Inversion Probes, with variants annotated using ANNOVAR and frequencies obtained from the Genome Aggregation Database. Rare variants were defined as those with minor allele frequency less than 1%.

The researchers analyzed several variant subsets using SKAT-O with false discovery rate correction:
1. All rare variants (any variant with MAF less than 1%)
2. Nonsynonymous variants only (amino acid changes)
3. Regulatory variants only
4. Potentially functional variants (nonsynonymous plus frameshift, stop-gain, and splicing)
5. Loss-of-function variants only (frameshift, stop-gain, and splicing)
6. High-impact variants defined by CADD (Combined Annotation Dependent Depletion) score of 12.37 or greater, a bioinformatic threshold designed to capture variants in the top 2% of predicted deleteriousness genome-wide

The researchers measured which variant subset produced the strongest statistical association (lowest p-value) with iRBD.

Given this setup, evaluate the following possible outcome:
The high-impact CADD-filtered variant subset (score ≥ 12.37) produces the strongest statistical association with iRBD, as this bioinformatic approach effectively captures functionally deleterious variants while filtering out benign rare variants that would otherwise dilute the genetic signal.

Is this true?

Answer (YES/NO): NO